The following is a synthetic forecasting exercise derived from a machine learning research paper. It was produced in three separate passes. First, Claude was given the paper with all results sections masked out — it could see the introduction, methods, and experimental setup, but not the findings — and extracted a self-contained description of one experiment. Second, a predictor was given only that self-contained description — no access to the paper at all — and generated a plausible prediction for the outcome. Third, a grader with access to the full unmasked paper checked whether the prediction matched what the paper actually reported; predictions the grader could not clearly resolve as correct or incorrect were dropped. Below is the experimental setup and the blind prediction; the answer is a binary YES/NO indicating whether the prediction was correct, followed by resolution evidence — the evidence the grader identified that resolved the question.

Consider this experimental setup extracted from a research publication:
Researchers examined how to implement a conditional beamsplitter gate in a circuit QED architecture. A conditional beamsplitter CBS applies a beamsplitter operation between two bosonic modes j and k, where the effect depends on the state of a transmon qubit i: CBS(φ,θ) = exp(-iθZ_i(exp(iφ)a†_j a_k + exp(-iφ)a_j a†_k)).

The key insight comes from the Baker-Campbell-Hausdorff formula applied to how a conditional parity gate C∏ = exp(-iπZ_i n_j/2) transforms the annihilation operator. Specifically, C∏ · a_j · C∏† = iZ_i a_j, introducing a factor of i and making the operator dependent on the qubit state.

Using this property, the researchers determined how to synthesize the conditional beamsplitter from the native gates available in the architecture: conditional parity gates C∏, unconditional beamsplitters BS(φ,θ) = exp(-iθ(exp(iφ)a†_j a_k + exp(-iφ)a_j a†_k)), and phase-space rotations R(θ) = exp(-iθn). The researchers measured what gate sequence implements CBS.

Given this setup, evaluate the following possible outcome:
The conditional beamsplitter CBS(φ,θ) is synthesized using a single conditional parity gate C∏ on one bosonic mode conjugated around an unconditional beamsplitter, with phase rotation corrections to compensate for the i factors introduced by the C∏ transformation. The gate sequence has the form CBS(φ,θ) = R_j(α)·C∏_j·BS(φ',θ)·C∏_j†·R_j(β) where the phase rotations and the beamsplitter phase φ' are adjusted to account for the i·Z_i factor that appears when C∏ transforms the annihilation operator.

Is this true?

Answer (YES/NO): NO